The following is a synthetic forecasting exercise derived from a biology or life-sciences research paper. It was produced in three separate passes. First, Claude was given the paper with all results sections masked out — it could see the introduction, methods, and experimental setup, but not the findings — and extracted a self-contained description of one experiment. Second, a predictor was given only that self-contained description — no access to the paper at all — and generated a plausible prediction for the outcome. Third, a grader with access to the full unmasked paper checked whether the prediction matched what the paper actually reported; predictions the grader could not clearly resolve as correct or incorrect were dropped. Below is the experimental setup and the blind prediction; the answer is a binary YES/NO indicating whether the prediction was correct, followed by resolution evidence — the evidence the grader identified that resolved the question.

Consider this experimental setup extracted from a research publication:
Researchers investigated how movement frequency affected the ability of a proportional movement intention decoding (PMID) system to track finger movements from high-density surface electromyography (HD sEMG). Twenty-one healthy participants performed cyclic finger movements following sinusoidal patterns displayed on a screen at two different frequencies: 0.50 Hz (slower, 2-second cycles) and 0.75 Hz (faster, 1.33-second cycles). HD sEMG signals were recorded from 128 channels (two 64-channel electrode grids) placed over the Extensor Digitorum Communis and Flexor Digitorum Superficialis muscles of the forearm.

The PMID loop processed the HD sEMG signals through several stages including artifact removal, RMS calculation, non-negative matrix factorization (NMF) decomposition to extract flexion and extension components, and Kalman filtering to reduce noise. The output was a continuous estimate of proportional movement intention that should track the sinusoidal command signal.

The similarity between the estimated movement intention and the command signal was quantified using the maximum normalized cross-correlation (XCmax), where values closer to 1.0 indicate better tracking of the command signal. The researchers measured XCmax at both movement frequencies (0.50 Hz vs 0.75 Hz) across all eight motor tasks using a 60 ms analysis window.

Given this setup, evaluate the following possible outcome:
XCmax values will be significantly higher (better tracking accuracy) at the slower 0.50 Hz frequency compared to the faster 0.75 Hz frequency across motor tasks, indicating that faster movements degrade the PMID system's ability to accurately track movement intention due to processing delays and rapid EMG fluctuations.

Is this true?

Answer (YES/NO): NO